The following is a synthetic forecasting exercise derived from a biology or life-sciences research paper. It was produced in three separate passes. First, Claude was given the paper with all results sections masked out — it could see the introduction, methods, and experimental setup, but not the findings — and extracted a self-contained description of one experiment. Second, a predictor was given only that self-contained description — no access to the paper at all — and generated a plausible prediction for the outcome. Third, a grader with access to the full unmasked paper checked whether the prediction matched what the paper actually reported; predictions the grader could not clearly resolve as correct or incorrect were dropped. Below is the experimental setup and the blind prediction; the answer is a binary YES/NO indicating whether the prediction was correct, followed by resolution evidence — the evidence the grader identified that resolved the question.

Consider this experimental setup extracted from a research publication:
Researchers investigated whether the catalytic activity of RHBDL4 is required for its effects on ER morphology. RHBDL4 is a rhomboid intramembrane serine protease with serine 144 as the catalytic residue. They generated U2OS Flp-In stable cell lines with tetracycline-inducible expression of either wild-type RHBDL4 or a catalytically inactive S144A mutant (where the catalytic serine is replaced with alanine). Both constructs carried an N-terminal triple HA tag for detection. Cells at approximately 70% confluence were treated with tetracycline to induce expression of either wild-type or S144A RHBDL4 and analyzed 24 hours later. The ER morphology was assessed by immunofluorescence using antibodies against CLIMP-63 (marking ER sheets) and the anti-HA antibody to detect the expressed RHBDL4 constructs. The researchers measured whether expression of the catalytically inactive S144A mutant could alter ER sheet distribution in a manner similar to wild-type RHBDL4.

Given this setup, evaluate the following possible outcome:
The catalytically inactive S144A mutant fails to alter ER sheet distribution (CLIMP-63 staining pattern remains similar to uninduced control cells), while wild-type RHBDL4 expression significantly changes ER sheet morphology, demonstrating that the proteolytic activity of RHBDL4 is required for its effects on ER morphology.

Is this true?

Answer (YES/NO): NO